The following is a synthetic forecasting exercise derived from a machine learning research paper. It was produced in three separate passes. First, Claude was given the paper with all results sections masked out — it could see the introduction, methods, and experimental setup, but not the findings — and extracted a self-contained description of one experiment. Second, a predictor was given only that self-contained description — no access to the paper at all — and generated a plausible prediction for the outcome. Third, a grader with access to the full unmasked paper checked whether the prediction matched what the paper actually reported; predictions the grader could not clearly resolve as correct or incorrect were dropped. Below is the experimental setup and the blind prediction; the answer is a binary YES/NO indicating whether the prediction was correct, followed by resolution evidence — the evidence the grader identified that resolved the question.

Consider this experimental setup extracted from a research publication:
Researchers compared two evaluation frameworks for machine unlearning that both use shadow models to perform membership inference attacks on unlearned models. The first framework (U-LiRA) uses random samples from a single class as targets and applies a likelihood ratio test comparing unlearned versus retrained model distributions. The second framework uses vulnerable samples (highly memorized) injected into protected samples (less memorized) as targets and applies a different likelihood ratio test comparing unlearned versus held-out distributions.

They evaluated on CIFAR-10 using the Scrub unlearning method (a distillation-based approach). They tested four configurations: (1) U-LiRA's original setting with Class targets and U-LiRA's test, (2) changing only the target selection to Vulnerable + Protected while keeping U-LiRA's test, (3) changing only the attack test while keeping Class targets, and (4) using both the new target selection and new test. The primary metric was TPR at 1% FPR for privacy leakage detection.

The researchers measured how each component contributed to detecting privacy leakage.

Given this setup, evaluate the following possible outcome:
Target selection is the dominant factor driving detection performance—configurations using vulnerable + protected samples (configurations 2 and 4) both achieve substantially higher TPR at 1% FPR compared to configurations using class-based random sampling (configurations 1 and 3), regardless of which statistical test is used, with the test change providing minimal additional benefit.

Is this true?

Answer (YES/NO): YES